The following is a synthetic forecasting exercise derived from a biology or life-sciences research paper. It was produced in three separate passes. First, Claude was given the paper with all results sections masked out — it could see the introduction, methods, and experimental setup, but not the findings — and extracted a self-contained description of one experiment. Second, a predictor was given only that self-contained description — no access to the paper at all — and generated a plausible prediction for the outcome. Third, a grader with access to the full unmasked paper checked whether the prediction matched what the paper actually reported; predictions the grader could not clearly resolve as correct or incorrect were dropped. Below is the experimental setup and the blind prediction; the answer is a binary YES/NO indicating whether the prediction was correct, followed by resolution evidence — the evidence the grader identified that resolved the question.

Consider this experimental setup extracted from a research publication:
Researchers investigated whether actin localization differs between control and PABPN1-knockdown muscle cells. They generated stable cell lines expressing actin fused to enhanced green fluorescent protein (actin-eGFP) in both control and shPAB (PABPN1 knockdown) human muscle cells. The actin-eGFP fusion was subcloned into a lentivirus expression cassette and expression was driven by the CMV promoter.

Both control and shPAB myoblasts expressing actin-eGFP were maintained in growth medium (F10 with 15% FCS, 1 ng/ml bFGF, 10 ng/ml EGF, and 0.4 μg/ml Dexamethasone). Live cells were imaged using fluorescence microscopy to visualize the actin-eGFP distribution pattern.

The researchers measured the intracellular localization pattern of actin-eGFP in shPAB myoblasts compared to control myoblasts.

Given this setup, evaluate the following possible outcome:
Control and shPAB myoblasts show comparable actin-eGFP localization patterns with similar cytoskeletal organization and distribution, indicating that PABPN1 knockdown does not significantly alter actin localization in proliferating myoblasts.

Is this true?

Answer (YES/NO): NO